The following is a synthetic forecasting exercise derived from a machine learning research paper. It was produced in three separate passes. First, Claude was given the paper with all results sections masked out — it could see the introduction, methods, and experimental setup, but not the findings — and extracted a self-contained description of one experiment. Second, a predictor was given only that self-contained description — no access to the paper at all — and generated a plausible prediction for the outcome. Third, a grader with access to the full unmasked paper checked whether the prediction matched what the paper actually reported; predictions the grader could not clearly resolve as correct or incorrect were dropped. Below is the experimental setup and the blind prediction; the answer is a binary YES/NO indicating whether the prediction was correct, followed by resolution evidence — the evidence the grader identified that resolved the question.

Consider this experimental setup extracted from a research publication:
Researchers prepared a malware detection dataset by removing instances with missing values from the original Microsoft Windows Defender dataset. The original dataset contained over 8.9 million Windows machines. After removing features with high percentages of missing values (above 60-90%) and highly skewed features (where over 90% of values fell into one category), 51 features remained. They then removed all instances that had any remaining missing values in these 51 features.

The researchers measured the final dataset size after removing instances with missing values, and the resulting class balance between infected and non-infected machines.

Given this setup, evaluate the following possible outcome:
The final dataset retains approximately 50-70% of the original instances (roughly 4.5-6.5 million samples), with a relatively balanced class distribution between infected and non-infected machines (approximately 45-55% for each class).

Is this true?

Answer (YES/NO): NO